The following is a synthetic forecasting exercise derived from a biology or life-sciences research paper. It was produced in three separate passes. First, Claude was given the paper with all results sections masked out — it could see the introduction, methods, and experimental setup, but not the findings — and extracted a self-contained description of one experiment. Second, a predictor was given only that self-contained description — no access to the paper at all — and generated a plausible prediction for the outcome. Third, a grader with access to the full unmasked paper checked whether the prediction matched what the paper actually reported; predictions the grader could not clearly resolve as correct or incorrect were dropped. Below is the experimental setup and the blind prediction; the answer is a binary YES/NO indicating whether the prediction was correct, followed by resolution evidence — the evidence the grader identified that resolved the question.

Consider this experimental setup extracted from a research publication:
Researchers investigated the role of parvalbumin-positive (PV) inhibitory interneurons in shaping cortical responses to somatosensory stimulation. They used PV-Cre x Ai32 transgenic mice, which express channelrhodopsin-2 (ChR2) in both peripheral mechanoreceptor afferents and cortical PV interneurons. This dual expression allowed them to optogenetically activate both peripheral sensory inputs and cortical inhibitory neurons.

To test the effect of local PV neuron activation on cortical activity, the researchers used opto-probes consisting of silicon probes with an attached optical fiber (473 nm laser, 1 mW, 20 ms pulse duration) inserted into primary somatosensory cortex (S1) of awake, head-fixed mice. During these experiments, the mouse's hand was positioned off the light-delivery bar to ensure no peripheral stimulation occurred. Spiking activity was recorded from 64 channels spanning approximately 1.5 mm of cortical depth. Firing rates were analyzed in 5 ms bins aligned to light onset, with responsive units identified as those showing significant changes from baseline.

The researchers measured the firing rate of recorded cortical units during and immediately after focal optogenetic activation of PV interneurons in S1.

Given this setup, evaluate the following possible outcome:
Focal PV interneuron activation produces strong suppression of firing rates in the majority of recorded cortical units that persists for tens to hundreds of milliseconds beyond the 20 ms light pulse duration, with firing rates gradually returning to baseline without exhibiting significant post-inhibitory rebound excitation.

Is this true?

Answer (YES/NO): NO